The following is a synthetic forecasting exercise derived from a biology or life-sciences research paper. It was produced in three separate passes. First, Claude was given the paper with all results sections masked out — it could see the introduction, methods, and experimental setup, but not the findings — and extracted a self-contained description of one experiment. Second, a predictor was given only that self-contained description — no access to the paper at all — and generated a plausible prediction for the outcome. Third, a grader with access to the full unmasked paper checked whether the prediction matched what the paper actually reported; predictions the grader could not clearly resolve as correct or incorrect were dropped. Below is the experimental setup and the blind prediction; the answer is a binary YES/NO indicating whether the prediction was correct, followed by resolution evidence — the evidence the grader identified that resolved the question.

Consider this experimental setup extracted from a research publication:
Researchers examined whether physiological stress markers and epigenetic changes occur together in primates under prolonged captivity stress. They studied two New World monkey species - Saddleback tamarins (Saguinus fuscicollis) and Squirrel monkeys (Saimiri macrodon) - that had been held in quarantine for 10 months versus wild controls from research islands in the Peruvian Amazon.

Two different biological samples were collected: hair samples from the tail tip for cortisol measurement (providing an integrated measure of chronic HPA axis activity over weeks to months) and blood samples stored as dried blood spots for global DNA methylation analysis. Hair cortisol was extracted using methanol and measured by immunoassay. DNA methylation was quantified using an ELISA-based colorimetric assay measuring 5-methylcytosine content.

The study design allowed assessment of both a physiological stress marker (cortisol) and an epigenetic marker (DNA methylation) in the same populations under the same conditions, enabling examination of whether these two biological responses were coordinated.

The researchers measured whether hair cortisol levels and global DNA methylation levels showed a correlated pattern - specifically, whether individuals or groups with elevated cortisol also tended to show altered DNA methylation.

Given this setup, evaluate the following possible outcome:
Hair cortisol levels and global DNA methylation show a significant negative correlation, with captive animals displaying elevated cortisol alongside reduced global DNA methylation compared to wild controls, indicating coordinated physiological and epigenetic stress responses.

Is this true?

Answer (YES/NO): NO